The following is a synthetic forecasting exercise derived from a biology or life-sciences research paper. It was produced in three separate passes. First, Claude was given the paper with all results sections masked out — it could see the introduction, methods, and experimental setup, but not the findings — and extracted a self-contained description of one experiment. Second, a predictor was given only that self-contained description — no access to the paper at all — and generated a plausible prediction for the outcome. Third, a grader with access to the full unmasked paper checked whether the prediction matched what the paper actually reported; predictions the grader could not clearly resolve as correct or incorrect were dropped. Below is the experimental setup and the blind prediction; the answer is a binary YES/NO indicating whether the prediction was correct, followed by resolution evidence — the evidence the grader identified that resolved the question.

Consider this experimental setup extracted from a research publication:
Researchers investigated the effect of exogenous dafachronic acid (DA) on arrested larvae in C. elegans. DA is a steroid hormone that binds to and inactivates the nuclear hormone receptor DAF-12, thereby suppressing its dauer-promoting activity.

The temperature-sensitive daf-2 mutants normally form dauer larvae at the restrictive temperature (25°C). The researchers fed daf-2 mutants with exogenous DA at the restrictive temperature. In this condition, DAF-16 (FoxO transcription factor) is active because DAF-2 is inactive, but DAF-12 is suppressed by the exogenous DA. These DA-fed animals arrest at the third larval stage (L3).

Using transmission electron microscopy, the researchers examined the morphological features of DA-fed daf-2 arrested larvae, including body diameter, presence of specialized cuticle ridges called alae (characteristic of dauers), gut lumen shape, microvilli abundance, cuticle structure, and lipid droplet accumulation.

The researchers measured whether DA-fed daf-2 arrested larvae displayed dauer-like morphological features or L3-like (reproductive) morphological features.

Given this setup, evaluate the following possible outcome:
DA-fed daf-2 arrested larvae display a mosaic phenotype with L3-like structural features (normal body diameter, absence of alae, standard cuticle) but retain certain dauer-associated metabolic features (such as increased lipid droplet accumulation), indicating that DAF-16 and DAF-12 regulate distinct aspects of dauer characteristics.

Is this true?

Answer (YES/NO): YES